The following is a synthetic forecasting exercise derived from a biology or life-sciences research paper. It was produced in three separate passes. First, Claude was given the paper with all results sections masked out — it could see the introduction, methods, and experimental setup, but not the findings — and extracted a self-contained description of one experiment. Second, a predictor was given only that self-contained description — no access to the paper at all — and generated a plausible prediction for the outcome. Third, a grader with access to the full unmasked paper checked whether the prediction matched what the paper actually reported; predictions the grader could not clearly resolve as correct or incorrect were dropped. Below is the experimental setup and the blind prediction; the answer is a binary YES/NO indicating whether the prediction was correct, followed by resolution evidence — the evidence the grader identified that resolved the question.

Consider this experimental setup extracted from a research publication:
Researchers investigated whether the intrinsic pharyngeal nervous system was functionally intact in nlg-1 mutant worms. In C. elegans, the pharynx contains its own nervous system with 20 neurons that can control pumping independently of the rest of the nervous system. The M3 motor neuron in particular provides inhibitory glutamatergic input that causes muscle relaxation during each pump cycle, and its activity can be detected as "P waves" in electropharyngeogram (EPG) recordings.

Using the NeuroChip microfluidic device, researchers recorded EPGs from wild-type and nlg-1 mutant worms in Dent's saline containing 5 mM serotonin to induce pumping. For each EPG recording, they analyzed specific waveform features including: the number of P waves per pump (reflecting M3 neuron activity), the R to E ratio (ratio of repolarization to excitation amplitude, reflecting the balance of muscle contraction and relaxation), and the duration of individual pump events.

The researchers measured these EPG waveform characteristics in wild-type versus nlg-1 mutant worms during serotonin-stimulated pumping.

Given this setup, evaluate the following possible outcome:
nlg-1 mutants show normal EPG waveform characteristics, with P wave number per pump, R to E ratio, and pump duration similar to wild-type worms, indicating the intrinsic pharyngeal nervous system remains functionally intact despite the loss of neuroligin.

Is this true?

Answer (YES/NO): NO